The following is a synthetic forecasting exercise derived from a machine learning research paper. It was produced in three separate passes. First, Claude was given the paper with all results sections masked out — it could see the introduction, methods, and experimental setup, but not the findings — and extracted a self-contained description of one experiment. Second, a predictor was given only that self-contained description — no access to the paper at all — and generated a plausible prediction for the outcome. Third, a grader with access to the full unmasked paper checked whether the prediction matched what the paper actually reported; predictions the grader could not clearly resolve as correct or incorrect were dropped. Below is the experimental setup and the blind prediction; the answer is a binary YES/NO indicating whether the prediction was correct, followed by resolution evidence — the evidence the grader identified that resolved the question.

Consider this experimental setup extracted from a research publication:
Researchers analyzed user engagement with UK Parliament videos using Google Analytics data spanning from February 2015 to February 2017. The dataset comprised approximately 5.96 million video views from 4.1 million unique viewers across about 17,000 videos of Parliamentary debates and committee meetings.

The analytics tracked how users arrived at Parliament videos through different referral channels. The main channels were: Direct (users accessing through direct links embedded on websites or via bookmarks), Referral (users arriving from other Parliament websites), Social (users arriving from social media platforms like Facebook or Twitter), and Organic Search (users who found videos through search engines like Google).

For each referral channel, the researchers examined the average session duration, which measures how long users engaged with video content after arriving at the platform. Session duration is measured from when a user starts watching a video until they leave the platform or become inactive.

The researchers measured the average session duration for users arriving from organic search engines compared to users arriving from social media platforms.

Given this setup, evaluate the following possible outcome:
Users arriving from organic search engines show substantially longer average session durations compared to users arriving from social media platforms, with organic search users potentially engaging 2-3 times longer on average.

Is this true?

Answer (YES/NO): YES